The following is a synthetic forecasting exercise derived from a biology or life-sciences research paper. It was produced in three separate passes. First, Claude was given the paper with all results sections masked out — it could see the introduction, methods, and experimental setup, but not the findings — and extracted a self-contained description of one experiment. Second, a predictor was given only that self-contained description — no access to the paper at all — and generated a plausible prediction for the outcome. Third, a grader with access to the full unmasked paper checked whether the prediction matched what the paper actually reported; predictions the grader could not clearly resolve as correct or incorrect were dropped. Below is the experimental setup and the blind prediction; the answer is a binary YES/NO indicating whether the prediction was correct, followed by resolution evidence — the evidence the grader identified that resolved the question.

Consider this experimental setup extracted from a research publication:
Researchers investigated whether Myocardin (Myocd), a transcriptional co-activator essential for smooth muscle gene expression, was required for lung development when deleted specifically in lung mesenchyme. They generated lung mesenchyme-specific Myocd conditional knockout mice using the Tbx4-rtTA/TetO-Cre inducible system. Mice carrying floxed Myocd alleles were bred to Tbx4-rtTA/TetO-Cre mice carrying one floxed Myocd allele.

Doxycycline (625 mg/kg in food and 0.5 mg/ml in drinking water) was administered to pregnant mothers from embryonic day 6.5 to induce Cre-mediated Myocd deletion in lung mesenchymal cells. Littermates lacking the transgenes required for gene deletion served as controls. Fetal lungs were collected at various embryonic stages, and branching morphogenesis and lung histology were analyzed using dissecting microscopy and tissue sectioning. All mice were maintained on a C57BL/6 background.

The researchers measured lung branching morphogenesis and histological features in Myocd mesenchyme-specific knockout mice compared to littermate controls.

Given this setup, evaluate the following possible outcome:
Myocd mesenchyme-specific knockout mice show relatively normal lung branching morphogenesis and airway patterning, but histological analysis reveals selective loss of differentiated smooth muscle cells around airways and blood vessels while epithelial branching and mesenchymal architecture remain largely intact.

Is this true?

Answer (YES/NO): NO